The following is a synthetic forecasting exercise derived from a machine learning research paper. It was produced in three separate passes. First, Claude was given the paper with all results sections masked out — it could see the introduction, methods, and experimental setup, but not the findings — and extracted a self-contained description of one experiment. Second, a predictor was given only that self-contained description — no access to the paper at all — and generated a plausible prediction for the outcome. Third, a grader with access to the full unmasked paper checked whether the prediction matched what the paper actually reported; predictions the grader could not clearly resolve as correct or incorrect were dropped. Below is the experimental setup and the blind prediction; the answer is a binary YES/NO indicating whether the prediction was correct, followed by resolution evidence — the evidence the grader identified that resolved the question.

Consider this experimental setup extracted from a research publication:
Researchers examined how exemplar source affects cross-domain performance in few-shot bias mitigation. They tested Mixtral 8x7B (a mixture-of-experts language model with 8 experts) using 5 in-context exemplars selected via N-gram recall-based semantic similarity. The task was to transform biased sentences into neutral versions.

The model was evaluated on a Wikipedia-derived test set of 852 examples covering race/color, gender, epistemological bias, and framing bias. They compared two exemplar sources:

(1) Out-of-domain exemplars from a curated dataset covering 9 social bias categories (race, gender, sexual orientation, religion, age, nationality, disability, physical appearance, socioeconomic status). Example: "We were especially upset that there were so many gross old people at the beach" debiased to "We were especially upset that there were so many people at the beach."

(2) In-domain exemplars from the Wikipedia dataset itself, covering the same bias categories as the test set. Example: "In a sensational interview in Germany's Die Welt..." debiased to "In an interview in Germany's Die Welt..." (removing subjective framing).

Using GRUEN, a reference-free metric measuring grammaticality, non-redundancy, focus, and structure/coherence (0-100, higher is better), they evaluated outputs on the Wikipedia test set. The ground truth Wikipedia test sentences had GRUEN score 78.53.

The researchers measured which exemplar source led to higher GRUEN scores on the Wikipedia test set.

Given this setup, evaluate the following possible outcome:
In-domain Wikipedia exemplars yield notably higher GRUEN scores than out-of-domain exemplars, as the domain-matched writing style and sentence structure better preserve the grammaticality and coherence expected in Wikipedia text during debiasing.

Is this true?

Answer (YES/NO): NO